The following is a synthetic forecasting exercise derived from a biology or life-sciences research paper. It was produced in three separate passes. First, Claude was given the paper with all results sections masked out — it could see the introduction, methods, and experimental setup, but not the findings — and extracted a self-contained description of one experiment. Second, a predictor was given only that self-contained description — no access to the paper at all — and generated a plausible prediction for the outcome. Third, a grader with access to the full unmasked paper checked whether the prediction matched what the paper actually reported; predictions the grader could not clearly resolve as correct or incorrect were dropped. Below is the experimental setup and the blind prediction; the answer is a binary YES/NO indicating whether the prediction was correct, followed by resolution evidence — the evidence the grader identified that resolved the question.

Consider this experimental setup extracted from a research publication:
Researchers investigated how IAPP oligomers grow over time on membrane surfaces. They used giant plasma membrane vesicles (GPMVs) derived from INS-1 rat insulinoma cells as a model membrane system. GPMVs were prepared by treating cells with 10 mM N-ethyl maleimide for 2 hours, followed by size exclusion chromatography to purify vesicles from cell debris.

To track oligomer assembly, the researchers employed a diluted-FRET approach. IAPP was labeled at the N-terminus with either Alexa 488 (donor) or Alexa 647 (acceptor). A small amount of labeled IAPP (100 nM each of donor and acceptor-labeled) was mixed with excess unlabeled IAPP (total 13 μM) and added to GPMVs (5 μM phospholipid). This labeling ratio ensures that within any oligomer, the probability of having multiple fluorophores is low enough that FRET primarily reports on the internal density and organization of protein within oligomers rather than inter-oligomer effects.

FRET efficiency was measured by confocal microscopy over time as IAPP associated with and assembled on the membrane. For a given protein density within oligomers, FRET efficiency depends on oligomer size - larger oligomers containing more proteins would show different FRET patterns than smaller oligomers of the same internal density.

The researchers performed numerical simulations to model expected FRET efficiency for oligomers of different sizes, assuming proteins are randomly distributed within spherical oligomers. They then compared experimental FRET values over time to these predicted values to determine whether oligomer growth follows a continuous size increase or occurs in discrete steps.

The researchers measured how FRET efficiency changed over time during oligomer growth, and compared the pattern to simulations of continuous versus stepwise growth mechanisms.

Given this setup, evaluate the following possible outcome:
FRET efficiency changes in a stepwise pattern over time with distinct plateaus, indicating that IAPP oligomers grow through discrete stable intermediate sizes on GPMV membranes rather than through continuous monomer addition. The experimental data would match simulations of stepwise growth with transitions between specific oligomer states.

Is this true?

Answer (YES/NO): YES